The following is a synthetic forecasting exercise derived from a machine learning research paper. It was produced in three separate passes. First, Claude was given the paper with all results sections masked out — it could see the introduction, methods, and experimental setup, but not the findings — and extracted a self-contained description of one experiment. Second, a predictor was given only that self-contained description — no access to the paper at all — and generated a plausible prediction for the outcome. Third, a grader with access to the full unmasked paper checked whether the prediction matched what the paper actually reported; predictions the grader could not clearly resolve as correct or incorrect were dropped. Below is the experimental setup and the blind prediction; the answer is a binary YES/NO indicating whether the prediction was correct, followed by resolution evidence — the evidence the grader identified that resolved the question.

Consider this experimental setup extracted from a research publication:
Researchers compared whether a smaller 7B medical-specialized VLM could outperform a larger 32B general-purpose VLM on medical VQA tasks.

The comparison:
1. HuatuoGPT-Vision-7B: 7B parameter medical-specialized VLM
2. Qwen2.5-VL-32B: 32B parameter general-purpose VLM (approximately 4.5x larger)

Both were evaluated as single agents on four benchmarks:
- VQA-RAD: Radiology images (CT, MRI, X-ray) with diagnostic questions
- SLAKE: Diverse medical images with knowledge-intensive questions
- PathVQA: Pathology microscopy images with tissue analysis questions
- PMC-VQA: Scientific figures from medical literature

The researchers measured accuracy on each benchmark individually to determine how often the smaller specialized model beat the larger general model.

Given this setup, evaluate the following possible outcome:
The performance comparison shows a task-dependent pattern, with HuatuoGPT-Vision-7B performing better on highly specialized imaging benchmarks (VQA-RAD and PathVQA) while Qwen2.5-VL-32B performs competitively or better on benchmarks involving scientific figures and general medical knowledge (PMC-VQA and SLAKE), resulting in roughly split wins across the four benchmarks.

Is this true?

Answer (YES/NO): NO